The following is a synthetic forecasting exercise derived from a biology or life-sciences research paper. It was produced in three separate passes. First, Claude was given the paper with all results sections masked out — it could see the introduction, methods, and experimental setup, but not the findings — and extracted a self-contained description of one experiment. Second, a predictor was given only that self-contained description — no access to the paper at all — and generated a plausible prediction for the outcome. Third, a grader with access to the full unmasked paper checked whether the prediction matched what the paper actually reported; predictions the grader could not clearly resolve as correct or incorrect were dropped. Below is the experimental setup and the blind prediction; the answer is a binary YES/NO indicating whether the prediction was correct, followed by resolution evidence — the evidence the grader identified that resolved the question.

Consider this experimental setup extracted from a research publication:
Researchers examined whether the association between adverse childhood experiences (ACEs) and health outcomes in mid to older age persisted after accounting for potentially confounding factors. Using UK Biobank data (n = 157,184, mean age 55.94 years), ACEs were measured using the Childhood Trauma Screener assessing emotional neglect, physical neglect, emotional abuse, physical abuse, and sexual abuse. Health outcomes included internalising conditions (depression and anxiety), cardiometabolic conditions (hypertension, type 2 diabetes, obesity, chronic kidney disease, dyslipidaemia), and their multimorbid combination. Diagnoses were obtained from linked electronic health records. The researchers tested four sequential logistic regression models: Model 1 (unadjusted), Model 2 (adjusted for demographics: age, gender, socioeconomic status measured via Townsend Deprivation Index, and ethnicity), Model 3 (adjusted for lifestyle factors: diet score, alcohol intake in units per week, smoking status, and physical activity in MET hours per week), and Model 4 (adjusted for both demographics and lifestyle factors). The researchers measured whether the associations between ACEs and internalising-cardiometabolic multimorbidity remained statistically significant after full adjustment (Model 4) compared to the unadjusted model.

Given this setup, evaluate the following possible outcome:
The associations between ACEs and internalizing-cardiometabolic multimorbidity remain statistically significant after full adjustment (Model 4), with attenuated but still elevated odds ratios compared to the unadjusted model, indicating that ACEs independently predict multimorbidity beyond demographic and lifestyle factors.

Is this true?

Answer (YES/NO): YES